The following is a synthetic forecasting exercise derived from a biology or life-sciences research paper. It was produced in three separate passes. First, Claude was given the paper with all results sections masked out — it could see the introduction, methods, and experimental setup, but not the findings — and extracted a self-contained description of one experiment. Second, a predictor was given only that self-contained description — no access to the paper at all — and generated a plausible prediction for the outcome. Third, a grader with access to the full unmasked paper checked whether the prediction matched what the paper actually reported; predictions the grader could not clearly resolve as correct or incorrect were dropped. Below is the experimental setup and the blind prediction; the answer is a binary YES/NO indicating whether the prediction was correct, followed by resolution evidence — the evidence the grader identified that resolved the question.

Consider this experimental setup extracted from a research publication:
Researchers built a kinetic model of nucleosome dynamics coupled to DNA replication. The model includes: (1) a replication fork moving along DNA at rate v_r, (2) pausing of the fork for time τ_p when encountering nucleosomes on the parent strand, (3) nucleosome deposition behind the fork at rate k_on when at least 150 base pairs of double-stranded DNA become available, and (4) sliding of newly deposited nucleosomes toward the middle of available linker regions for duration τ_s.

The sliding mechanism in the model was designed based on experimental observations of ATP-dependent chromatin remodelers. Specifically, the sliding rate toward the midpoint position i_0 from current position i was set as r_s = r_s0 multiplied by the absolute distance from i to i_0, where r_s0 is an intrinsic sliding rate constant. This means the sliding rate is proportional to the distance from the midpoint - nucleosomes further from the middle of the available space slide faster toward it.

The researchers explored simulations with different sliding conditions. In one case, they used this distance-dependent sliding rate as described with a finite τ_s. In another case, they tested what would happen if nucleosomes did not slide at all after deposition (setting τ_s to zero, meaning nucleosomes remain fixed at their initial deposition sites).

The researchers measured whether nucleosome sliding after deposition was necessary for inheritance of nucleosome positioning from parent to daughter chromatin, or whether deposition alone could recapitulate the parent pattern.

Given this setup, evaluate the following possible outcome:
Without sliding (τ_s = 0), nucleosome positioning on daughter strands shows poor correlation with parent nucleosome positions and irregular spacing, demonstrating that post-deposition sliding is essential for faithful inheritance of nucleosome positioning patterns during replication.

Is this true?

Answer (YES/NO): YES